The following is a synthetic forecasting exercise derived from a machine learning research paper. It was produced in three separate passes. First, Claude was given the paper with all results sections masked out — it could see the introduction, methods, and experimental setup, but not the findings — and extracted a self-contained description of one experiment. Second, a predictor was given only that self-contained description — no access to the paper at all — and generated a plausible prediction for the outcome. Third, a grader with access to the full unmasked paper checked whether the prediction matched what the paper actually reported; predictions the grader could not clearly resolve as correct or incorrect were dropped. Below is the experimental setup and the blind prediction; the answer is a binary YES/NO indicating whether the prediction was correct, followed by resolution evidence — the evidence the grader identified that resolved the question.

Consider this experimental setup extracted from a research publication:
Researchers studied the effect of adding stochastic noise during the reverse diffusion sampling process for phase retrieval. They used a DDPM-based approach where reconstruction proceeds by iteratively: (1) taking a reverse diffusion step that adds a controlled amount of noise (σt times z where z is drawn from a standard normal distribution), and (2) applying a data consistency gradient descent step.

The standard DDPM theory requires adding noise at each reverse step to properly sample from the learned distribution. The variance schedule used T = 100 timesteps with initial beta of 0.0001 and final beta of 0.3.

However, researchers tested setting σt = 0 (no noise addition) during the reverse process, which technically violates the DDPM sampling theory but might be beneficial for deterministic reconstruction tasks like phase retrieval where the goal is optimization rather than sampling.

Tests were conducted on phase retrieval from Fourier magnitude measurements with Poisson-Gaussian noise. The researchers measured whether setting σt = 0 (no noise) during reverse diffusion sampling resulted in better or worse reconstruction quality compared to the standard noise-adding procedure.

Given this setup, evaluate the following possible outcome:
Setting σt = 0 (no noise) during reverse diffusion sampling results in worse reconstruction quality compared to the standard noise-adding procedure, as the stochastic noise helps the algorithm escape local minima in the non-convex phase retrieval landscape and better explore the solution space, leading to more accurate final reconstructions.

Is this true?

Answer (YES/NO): NO